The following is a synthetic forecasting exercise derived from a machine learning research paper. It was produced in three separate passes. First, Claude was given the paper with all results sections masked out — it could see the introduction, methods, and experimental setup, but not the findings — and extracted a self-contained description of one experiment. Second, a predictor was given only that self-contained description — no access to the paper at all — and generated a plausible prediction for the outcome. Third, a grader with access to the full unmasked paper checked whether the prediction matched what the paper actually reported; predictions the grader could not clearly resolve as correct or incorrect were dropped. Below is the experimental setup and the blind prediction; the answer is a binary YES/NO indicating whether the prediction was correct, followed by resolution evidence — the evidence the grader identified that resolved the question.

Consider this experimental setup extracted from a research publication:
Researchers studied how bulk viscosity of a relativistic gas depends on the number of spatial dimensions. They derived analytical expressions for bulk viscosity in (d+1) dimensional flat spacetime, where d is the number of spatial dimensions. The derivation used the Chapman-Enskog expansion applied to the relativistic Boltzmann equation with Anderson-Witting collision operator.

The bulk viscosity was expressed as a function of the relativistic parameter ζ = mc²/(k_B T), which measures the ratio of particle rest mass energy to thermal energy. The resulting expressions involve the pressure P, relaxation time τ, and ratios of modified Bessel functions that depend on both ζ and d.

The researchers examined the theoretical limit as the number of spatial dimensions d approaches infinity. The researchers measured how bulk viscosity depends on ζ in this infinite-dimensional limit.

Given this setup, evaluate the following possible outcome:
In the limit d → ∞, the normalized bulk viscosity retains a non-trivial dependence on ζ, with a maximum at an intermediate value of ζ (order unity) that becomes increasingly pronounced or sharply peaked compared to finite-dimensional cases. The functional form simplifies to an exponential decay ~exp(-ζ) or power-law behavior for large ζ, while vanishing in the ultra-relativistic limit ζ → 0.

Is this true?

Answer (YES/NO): NO